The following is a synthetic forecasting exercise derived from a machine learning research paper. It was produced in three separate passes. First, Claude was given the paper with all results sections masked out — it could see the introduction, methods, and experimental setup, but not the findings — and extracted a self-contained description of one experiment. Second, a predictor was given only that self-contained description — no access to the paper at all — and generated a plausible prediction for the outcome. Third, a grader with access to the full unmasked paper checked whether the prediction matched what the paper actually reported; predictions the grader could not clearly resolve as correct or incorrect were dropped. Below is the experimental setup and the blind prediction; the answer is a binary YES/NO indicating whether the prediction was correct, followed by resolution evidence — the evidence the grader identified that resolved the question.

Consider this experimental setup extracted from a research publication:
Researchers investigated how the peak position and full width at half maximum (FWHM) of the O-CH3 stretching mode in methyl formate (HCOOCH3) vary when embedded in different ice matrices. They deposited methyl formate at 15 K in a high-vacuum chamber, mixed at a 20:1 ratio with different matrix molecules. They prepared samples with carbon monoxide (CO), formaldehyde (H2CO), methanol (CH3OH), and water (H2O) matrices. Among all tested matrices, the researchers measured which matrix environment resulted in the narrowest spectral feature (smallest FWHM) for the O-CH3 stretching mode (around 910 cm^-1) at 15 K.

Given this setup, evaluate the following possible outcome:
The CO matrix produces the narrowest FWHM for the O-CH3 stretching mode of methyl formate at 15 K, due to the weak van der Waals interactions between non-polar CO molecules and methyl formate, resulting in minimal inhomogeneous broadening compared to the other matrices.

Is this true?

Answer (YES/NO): YES